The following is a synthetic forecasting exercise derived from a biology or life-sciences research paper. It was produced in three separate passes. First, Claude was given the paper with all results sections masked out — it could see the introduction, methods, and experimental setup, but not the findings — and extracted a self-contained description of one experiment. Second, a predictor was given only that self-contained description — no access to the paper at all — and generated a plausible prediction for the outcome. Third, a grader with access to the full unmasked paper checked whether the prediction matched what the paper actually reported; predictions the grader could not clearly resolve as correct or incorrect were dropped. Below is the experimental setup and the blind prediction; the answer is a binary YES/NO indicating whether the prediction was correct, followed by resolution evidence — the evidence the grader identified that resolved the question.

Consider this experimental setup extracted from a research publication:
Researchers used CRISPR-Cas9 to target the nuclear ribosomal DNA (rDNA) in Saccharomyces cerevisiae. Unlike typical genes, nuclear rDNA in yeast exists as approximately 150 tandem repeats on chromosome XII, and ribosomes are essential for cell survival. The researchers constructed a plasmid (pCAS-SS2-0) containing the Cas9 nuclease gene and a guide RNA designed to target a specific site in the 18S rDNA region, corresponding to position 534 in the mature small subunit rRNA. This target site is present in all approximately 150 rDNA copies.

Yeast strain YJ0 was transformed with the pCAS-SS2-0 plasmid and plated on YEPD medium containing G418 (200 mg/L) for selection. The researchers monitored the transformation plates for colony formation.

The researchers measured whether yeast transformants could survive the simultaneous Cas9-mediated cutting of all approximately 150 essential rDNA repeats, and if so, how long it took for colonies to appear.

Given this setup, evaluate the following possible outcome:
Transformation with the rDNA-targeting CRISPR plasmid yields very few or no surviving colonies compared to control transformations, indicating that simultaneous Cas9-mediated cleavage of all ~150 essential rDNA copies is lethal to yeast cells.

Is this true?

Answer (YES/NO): NO